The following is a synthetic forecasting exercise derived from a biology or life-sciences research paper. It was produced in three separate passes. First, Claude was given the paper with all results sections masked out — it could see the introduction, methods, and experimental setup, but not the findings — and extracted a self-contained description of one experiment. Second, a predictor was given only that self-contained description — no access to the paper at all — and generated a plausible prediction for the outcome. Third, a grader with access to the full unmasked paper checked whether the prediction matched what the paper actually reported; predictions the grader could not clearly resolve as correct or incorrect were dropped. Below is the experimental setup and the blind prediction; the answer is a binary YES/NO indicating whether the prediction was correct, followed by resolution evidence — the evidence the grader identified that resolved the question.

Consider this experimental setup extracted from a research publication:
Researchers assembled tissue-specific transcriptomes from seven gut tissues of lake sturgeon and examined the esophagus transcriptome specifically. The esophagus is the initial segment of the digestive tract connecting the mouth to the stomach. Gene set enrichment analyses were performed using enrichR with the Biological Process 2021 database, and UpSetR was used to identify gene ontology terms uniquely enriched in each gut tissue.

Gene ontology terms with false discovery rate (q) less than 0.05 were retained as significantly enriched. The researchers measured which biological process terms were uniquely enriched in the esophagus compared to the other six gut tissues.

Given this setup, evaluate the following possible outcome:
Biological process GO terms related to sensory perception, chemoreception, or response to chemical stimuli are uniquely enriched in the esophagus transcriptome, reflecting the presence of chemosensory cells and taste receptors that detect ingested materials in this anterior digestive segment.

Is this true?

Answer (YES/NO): NO